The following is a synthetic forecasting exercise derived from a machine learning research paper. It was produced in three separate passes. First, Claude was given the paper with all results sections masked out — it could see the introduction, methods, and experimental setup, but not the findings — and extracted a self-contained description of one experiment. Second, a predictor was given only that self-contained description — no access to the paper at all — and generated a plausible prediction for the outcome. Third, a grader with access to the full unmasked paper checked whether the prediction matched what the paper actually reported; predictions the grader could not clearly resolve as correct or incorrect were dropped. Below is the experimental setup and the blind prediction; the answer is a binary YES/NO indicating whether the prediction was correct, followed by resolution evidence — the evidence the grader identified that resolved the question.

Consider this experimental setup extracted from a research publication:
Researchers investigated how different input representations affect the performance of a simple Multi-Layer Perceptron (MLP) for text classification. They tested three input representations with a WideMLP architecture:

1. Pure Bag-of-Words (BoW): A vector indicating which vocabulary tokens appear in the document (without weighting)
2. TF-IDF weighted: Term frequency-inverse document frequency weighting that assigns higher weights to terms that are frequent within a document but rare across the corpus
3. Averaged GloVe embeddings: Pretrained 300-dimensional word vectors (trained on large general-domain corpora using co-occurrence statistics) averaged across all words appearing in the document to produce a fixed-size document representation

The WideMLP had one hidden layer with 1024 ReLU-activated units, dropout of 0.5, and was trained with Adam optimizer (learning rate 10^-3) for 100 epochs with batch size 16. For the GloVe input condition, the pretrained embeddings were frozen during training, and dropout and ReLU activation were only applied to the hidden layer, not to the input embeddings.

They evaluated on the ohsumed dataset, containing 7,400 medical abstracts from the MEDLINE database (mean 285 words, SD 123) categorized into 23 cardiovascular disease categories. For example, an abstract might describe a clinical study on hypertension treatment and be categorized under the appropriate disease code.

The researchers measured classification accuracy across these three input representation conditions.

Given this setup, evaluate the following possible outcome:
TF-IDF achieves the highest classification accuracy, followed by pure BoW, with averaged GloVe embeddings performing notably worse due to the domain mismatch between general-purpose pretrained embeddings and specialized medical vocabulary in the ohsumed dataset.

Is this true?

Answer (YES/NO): NO